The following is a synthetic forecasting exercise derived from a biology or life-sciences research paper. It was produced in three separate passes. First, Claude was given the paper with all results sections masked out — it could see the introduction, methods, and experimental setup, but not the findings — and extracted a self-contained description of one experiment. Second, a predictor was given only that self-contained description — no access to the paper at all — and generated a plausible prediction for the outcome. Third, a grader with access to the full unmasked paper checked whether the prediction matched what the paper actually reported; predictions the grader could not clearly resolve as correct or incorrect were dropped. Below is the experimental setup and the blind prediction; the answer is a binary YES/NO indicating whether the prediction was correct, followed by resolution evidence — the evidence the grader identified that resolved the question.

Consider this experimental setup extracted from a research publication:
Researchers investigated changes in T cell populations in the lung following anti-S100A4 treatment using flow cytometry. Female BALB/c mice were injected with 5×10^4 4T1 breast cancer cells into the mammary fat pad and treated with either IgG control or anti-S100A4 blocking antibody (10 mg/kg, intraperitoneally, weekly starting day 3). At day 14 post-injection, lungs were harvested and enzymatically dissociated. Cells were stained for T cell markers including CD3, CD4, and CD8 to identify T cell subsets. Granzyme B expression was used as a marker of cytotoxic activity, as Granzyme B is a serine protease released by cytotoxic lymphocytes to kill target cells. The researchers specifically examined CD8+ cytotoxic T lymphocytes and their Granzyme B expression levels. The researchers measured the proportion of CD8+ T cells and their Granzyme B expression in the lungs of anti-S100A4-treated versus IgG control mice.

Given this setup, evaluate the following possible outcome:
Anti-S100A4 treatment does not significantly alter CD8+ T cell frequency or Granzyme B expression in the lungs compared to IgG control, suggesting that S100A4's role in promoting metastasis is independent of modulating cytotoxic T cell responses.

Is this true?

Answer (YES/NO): NO